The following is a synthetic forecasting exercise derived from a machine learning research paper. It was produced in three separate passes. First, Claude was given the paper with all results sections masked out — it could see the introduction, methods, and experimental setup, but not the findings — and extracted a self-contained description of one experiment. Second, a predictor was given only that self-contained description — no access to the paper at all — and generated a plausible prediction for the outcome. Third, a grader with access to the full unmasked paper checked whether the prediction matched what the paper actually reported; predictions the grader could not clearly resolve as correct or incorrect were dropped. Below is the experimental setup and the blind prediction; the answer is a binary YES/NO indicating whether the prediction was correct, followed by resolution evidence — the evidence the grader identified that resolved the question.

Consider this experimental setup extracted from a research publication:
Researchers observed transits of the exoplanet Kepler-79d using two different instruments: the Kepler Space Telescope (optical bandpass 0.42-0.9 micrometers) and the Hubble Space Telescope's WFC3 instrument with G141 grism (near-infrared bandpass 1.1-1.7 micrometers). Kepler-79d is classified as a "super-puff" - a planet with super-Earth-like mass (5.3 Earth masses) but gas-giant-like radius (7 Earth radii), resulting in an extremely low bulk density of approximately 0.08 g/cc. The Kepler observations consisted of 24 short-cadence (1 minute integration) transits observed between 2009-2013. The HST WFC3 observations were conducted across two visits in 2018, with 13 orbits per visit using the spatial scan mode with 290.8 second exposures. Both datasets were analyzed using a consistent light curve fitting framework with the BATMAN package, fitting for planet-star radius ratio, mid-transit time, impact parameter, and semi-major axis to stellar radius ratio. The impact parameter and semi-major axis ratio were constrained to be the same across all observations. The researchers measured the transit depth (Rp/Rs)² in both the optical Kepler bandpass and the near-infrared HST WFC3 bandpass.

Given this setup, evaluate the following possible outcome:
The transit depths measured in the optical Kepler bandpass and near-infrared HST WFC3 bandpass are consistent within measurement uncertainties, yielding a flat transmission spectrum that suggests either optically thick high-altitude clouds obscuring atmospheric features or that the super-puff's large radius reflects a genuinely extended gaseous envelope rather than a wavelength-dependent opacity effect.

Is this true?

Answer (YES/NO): YES